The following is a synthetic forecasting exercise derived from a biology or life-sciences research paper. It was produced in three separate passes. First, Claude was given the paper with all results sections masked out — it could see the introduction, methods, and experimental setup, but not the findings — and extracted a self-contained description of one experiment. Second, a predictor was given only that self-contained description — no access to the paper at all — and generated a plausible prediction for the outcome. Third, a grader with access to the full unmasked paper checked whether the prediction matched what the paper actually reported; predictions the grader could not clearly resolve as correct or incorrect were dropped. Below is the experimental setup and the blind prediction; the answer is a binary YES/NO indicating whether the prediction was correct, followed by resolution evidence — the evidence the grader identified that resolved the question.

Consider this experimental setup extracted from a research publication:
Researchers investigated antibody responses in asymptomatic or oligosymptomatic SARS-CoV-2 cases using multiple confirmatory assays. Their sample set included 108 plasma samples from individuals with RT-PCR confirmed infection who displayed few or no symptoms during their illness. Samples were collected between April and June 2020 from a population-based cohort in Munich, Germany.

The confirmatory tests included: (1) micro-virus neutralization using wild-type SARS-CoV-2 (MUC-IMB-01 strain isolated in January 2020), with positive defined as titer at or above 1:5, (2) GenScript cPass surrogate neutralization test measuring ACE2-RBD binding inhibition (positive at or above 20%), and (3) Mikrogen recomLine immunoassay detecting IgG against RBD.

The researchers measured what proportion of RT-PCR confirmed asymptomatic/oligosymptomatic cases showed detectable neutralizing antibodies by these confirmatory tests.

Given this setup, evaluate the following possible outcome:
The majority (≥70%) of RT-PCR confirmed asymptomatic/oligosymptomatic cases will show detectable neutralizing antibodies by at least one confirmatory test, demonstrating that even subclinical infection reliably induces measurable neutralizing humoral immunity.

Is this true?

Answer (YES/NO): YES